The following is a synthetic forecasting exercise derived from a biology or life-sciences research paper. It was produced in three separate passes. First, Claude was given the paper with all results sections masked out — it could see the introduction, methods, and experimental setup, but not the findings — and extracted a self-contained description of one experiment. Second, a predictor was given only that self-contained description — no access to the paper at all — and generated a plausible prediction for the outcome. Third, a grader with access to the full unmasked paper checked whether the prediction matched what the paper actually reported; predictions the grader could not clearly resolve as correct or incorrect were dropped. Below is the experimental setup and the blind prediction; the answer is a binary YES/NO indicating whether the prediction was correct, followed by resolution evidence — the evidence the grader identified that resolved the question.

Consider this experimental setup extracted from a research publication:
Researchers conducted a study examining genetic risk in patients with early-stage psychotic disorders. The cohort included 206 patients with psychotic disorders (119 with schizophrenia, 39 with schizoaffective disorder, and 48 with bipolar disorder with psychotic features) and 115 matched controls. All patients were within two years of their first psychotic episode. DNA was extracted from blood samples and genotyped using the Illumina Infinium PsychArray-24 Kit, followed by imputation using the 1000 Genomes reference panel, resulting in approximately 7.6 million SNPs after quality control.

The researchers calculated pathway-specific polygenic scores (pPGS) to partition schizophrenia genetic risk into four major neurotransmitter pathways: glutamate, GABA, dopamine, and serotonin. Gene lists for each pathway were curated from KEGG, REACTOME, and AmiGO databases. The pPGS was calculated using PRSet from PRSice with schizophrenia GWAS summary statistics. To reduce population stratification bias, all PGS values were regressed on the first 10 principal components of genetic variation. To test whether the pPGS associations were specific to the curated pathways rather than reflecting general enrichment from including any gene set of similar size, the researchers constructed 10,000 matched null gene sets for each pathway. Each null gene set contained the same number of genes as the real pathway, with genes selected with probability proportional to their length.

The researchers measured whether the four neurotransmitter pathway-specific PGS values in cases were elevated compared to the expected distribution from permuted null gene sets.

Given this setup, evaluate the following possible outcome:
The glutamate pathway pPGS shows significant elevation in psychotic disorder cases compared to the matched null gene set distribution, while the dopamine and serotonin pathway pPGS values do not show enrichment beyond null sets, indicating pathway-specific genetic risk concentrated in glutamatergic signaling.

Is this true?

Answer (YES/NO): NO